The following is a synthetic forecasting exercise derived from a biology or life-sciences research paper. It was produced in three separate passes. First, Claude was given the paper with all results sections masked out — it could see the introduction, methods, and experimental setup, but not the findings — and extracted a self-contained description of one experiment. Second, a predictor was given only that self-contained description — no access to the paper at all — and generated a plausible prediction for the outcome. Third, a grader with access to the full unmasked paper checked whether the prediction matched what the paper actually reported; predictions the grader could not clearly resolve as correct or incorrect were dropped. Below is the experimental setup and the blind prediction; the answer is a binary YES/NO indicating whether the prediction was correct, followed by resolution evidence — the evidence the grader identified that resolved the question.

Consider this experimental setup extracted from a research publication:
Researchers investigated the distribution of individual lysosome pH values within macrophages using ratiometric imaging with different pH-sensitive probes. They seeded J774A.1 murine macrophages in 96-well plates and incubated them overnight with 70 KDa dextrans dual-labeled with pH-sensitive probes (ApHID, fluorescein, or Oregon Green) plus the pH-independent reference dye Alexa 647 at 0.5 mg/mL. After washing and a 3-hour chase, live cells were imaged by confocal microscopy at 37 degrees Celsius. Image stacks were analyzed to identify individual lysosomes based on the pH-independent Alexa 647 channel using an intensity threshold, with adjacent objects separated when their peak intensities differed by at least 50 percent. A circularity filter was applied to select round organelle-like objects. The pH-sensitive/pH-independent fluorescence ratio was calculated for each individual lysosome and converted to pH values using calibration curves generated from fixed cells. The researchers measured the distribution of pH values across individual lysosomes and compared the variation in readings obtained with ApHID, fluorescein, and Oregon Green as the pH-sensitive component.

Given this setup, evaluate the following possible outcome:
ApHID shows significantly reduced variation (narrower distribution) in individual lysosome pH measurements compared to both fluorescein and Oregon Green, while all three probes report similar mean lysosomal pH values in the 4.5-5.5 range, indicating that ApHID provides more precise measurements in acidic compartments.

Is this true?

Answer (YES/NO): NO